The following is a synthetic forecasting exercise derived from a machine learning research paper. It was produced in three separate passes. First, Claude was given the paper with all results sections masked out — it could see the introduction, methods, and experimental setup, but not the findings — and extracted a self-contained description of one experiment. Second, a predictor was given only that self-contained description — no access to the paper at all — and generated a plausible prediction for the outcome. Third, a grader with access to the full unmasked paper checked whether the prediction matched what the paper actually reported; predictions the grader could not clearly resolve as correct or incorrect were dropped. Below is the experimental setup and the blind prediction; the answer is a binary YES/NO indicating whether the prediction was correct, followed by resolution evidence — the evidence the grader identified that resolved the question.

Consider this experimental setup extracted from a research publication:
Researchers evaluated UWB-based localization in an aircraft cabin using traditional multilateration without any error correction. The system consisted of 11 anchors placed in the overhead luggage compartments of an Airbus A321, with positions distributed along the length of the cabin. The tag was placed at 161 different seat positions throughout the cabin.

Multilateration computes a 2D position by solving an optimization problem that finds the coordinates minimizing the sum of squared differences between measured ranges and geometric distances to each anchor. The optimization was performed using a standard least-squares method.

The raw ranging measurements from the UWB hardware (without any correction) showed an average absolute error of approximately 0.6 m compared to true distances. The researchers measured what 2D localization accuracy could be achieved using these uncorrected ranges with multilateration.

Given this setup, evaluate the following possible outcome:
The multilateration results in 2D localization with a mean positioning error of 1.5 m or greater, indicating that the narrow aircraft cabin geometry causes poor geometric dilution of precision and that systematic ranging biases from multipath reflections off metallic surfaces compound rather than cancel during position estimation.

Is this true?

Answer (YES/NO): NO